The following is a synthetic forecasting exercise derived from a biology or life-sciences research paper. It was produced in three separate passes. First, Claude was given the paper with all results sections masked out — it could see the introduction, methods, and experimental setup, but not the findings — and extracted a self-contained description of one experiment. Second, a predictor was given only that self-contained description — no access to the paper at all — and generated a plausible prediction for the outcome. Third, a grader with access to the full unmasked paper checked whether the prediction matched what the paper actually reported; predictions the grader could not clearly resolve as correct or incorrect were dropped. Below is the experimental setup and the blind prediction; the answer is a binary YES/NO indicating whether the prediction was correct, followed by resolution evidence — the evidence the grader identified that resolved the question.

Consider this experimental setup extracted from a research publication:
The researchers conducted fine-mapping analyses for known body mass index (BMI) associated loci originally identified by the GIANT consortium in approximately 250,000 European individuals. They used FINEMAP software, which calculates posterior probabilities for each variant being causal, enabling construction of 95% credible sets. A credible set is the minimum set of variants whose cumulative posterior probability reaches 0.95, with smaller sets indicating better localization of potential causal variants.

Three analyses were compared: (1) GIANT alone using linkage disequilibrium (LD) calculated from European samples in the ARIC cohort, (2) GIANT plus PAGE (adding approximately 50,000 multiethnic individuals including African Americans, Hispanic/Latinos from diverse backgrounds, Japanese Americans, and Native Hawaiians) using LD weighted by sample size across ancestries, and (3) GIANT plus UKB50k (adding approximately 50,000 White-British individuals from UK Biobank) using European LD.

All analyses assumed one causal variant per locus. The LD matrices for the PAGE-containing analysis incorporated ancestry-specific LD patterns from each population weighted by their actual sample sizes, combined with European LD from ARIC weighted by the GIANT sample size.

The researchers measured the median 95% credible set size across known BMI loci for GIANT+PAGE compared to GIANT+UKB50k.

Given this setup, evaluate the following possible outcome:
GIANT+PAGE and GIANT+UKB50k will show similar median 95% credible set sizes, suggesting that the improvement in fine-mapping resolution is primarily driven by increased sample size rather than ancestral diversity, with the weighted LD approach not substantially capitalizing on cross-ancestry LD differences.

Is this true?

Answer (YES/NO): NO